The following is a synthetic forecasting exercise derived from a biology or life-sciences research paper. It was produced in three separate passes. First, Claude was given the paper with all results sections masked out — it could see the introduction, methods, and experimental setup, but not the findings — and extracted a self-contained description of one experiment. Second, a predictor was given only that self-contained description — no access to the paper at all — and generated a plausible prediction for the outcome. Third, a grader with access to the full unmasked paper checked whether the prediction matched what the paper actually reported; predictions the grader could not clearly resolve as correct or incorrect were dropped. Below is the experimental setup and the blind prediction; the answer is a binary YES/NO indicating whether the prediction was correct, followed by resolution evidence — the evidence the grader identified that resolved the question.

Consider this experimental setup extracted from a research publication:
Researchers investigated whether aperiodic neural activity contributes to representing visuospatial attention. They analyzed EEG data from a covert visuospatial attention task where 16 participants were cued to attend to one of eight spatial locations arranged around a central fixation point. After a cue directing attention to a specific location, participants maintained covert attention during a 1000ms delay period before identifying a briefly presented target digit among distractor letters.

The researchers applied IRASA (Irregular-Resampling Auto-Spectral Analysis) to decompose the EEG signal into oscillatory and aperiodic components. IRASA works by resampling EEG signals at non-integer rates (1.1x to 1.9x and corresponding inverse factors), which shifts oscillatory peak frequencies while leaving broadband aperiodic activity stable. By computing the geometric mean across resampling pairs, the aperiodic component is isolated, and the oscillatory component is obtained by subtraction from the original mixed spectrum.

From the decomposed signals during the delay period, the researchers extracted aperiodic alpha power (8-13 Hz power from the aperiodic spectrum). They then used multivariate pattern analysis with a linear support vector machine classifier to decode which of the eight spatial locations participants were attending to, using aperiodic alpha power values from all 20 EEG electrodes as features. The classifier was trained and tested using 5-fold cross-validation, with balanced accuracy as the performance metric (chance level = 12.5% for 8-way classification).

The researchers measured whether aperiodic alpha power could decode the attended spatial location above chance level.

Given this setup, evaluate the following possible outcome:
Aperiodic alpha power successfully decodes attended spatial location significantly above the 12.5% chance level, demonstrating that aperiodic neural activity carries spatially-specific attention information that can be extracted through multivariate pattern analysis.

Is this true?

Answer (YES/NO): YES